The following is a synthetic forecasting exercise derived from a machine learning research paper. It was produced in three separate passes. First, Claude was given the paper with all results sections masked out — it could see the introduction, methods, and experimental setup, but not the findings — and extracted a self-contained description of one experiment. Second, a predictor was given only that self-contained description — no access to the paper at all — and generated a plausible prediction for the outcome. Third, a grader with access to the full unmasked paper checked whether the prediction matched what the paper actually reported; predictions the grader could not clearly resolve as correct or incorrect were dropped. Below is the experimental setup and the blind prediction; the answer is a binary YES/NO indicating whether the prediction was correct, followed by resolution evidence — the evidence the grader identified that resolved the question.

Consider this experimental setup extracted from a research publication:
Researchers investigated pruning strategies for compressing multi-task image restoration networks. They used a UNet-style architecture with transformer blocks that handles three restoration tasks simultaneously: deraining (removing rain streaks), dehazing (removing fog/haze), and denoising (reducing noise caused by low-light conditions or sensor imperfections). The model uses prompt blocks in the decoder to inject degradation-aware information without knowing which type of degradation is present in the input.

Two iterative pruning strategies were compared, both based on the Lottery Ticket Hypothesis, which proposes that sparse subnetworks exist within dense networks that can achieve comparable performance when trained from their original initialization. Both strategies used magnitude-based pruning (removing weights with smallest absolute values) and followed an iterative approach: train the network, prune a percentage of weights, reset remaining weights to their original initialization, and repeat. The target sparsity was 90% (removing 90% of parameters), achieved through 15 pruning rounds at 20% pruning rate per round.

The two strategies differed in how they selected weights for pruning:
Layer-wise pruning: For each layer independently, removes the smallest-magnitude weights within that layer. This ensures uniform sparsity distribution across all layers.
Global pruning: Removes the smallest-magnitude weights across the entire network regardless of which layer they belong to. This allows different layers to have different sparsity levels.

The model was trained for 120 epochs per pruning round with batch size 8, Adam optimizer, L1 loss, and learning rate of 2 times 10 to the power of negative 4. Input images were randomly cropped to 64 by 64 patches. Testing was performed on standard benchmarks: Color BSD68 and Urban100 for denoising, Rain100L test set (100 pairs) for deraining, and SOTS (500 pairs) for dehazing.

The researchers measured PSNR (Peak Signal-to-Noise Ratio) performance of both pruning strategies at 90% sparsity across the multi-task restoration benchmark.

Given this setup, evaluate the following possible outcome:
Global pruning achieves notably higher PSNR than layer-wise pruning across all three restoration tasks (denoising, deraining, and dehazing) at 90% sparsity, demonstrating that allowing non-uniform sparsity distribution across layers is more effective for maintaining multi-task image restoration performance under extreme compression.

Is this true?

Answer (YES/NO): YES